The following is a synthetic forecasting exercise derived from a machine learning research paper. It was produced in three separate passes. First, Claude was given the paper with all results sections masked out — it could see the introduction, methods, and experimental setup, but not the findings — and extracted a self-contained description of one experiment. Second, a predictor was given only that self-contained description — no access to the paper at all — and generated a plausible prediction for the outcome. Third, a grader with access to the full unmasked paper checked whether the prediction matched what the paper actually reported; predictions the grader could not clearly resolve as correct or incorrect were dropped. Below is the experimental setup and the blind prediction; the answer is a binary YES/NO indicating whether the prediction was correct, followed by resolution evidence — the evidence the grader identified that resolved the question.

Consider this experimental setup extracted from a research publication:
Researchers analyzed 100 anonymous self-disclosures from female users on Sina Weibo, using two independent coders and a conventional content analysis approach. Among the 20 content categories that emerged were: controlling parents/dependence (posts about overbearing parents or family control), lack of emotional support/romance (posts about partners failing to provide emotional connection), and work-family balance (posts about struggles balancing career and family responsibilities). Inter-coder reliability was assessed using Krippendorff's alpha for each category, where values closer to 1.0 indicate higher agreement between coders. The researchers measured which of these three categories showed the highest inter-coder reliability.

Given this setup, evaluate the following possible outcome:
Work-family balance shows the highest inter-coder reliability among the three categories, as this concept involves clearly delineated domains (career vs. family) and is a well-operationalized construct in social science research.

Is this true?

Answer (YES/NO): NO